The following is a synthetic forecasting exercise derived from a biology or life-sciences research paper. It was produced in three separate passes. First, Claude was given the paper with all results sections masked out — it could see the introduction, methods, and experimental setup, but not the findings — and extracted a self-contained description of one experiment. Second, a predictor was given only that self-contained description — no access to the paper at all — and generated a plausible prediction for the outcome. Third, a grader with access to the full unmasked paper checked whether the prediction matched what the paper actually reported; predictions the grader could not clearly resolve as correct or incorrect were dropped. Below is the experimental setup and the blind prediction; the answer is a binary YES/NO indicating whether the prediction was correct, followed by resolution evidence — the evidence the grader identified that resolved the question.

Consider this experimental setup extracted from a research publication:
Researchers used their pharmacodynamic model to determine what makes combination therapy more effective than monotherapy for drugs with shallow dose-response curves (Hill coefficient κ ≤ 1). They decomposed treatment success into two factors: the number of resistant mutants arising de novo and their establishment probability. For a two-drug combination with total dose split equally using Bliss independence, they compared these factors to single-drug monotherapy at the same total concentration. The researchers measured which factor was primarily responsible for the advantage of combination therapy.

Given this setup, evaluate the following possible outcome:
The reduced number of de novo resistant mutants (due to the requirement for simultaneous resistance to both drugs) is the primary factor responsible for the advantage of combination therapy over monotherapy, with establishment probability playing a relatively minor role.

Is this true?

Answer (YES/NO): NO